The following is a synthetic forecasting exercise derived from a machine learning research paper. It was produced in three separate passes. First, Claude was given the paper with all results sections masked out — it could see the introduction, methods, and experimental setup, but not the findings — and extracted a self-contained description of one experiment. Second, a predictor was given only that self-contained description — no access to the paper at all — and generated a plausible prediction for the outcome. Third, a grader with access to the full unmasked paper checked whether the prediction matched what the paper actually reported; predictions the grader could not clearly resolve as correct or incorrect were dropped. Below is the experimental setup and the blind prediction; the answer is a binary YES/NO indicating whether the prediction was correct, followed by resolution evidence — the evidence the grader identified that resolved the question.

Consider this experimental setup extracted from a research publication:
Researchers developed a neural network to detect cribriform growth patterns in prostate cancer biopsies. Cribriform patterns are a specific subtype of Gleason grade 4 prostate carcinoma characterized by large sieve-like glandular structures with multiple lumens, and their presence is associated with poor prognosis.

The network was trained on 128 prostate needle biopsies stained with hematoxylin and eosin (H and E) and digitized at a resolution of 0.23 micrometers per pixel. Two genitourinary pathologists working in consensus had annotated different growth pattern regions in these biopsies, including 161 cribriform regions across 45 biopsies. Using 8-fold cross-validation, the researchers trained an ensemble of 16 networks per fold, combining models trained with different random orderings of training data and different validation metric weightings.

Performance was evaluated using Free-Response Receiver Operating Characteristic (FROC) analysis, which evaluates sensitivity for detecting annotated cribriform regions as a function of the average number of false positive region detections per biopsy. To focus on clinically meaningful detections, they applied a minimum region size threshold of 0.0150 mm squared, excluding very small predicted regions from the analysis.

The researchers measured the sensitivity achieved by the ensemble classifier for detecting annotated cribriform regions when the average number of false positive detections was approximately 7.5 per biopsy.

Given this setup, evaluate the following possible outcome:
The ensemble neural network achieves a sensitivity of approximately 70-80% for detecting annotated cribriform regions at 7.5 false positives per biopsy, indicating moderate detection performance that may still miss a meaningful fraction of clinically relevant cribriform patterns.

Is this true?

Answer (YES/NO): NO